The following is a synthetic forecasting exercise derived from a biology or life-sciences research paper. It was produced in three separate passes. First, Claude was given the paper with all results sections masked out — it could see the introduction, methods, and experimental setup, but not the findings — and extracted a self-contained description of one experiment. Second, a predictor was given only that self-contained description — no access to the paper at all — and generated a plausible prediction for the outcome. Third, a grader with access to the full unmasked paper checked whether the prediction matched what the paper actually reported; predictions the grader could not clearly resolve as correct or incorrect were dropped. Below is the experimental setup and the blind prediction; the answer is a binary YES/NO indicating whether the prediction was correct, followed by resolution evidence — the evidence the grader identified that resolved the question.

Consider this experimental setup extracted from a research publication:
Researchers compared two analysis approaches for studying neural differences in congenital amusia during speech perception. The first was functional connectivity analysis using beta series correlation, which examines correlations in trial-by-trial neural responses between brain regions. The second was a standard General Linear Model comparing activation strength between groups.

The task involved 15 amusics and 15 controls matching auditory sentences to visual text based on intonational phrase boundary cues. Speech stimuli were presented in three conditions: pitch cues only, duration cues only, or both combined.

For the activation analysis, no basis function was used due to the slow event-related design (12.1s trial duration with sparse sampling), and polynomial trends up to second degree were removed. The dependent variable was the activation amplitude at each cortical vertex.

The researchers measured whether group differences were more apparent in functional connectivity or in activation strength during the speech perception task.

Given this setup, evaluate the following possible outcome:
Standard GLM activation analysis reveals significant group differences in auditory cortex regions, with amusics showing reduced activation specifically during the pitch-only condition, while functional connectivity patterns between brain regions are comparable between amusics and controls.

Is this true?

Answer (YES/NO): NO